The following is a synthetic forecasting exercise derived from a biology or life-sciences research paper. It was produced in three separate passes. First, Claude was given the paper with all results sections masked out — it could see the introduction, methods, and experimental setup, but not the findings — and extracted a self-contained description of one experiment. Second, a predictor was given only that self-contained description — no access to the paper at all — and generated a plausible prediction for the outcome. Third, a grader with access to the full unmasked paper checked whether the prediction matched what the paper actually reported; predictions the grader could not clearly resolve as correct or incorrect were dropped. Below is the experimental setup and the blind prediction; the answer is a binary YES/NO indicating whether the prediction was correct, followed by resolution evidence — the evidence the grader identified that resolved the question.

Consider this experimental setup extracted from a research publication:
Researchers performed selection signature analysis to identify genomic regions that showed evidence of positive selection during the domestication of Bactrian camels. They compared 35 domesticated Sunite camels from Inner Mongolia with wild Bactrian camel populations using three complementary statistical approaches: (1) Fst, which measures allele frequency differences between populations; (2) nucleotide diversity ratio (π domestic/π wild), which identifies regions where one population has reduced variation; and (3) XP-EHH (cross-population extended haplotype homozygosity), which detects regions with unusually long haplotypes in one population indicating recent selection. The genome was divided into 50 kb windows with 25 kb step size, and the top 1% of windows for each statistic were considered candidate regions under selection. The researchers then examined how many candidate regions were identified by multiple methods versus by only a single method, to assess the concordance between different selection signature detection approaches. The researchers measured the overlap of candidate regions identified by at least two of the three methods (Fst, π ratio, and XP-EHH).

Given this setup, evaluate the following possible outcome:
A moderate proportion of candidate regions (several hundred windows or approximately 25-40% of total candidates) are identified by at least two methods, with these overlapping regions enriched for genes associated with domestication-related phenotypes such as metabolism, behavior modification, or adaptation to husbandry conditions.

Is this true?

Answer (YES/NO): NO